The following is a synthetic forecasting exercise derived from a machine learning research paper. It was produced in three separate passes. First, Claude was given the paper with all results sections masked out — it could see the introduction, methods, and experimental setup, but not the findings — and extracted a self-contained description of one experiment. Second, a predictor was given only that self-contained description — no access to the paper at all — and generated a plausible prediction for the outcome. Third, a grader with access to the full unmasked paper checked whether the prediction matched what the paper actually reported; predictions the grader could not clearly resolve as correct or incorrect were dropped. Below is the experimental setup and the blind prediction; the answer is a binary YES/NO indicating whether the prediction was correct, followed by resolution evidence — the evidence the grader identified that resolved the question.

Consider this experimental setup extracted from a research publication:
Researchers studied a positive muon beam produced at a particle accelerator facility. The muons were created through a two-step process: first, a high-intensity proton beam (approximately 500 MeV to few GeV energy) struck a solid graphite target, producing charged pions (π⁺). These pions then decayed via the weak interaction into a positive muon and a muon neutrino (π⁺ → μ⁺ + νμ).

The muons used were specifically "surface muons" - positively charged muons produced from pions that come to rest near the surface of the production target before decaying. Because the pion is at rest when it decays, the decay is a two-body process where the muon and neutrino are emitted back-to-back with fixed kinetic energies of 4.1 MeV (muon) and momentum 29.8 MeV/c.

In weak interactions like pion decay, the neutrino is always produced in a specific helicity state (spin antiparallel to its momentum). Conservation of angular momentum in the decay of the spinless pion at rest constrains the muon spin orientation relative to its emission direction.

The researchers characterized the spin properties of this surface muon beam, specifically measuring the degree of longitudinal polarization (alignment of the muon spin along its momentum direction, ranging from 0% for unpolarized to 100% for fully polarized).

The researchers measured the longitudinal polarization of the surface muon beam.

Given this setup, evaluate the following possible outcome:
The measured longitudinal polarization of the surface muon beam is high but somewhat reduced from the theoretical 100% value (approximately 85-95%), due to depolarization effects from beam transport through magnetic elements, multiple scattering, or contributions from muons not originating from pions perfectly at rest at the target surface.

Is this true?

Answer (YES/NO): NO